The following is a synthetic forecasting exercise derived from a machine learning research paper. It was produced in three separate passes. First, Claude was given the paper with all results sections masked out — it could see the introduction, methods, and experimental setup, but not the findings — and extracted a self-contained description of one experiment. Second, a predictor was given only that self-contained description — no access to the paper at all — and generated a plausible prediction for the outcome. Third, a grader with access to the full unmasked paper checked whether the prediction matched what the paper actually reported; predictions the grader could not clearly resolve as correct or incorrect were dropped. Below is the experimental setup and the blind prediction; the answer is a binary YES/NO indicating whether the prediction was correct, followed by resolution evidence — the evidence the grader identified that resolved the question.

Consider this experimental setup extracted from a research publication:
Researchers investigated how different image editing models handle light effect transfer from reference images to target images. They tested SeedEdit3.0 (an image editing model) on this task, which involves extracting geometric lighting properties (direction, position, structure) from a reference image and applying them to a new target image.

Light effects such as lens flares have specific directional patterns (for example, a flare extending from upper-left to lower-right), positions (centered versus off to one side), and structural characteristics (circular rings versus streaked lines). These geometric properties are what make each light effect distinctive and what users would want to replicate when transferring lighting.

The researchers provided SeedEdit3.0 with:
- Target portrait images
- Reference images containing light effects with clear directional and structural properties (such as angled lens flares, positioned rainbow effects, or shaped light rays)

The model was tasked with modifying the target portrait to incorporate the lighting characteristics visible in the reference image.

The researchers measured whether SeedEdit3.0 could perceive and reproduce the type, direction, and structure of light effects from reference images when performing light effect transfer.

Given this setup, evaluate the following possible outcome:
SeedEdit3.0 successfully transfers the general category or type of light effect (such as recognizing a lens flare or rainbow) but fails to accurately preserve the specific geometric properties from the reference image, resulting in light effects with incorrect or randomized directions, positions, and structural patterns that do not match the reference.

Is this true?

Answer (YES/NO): NO